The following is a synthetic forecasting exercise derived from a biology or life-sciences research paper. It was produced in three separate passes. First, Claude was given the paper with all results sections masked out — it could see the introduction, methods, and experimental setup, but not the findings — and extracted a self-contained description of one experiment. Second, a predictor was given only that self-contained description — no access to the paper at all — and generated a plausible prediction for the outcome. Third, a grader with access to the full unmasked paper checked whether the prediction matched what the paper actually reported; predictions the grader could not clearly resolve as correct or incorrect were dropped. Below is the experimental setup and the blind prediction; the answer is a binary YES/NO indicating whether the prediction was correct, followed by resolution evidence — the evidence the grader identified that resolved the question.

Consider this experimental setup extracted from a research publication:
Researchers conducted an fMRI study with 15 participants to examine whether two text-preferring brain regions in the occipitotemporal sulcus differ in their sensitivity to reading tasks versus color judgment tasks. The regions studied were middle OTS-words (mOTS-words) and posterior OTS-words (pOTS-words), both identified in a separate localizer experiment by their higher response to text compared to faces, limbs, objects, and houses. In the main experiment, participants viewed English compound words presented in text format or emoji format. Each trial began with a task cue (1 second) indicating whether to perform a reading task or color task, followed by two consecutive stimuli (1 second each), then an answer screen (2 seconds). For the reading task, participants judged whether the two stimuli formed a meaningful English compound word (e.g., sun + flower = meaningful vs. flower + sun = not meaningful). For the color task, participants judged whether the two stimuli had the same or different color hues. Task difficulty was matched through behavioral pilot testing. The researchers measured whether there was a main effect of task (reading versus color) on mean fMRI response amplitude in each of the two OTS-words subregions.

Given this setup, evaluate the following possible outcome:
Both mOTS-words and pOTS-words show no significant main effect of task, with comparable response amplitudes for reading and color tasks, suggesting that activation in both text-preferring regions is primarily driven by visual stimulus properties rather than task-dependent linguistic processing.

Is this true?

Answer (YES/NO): NO